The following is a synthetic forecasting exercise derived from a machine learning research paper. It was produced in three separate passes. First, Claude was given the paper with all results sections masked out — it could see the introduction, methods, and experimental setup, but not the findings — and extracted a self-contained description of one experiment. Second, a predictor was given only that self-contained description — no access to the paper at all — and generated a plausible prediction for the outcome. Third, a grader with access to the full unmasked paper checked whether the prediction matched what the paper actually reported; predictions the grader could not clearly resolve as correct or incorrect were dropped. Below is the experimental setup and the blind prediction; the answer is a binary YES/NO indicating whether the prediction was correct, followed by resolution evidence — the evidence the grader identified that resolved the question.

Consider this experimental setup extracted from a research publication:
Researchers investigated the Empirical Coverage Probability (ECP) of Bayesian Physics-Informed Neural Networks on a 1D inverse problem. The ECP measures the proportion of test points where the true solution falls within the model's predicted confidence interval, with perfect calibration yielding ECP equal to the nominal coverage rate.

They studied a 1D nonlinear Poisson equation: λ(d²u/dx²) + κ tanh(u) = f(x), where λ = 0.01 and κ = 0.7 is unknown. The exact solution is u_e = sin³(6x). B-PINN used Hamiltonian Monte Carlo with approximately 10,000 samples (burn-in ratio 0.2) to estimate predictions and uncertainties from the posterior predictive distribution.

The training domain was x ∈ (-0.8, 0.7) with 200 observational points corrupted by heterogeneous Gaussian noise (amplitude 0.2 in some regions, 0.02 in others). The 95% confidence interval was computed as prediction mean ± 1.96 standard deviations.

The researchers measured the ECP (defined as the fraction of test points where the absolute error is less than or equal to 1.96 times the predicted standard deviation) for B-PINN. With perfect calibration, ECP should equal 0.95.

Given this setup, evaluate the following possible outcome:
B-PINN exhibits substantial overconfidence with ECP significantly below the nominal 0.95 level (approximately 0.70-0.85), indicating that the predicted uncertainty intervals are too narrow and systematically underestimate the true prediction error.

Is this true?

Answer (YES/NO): NO